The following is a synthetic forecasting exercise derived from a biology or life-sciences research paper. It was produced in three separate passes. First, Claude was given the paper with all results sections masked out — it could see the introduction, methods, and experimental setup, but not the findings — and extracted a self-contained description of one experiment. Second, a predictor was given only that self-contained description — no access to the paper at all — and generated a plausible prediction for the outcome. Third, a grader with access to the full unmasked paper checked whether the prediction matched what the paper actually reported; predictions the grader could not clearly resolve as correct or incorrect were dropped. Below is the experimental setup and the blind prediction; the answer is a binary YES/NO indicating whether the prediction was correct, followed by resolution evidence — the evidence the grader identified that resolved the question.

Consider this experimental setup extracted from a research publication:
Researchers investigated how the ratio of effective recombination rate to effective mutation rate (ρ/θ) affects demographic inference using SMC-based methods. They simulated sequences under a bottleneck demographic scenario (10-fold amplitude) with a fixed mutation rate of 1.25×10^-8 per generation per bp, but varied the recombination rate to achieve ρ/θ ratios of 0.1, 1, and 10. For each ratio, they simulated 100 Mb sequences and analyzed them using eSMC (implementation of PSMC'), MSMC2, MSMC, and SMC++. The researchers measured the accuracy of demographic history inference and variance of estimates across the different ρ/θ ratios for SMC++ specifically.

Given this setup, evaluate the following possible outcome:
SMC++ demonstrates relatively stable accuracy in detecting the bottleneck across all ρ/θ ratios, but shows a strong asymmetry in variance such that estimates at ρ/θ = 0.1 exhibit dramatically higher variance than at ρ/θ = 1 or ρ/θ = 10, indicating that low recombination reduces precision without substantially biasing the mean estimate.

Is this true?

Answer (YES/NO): NO